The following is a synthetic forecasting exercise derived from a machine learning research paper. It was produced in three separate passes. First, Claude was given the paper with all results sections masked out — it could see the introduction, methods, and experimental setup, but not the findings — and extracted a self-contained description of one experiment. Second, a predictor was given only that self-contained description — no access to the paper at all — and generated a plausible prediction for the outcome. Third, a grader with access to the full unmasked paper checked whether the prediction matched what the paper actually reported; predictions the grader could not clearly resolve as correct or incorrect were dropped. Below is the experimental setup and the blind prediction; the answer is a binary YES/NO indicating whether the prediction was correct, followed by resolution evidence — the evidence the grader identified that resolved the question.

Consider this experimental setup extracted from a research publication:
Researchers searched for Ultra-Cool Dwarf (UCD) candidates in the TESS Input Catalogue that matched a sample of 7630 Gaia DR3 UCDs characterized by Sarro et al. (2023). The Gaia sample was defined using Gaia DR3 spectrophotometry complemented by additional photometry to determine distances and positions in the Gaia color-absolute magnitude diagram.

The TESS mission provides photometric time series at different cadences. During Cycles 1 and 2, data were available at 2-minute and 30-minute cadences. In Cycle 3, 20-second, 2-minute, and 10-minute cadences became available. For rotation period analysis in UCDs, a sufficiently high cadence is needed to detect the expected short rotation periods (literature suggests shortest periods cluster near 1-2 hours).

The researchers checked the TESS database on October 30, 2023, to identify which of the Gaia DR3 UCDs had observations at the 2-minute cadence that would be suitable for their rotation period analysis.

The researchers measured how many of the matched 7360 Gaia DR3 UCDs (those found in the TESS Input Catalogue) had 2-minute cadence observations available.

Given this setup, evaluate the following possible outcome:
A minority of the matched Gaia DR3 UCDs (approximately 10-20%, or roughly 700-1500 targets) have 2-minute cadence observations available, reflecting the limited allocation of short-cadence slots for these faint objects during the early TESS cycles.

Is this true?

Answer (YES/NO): NO